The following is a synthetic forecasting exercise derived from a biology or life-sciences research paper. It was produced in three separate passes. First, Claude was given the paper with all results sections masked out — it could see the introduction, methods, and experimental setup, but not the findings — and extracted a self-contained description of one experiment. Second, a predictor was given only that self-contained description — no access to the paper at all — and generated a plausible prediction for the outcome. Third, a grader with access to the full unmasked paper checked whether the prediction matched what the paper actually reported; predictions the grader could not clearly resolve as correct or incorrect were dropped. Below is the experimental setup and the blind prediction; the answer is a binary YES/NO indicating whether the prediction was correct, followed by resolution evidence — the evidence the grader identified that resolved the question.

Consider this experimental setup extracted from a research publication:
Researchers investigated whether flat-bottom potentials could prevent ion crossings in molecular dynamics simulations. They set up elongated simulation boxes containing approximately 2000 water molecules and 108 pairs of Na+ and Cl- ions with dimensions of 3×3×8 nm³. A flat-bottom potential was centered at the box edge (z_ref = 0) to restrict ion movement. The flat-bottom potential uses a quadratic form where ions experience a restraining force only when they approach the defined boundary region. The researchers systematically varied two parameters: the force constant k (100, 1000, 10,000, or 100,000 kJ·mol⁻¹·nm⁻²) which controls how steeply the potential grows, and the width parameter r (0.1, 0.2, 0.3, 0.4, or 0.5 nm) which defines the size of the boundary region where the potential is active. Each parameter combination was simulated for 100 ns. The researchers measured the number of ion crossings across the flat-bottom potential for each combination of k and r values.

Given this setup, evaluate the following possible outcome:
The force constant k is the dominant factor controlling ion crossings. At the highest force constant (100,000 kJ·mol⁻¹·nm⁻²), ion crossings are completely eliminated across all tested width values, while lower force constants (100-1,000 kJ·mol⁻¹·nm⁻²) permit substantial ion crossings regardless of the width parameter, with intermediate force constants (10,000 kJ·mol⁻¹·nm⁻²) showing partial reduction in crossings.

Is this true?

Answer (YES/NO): NO